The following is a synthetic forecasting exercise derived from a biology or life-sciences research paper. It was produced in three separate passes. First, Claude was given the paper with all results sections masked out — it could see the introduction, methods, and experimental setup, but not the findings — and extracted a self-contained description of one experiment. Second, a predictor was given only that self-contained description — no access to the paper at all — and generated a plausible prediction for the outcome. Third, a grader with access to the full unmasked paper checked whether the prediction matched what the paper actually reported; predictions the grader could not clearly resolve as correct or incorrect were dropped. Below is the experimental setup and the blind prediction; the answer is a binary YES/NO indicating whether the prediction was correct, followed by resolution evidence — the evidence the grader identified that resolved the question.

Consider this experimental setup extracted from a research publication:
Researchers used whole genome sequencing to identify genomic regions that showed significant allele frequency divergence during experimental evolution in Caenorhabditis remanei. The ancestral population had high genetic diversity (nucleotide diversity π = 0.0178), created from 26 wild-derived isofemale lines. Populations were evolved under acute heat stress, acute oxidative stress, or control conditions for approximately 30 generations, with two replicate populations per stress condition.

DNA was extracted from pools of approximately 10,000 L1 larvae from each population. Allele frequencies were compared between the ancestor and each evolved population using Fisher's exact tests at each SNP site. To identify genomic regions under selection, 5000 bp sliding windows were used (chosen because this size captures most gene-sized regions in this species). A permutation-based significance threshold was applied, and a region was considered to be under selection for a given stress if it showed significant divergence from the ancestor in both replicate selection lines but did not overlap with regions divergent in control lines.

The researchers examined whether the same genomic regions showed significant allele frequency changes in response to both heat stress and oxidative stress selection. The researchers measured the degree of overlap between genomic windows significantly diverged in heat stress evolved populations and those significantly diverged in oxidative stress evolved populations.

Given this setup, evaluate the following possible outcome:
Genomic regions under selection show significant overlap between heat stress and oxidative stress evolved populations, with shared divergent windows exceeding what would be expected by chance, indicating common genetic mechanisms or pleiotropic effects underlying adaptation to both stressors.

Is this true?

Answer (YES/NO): NO